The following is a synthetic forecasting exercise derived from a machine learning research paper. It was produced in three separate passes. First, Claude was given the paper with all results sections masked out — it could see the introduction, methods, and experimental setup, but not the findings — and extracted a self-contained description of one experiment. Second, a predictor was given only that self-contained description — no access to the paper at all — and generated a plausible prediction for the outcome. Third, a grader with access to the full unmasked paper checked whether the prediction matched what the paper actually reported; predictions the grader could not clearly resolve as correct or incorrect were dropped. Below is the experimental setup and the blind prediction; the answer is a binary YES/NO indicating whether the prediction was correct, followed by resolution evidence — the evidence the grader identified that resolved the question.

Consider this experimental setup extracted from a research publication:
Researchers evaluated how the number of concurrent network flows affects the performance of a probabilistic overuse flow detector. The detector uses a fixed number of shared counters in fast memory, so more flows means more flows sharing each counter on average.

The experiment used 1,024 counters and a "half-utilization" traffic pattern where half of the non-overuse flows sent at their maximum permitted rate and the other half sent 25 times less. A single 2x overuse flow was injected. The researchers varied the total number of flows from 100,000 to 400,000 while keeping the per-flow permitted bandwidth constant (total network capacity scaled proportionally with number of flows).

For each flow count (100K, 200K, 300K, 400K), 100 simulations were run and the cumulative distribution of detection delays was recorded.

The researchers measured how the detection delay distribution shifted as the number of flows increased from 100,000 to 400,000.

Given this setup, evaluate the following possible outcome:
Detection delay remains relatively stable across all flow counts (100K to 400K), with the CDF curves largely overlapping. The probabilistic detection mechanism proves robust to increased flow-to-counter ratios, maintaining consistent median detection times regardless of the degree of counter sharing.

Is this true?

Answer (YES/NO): NO